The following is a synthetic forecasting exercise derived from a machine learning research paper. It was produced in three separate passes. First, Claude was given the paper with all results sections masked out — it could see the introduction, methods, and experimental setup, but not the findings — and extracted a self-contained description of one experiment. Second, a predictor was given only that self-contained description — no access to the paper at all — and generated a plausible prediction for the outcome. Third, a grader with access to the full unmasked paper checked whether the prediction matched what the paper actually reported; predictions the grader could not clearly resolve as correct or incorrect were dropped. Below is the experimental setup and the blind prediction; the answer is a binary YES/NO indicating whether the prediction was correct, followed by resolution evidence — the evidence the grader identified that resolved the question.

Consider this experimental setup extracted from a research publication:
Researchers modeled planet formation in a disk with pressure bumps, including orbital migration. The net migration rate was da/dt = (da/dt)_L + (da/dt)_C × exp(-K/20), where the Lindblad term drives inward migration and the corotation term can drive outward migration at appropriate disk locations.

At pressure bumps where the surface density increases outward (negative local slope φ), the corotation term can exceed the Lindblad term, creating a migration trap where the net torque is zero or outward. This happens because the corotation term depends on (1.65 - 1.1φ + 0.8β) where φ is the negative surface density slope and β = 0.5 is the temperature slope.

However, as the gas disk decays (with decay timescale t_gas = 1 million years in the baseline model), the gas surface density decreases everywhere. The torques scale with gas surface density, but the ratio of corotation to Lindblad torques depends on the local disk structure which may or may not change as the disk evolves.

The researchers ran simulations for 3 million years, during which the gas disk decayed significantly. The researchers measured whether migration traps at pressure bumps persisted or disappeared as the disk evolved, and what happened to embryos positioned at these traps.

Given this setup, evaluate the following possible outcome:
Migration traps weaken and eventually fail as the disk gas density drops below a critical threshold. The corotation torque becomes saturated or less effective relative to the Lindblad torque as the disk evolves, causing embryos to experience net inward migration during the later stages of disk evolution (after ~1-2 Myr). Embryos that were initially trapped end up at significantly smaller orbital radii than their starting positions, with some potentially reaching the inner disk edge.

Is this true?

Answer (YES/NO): NO